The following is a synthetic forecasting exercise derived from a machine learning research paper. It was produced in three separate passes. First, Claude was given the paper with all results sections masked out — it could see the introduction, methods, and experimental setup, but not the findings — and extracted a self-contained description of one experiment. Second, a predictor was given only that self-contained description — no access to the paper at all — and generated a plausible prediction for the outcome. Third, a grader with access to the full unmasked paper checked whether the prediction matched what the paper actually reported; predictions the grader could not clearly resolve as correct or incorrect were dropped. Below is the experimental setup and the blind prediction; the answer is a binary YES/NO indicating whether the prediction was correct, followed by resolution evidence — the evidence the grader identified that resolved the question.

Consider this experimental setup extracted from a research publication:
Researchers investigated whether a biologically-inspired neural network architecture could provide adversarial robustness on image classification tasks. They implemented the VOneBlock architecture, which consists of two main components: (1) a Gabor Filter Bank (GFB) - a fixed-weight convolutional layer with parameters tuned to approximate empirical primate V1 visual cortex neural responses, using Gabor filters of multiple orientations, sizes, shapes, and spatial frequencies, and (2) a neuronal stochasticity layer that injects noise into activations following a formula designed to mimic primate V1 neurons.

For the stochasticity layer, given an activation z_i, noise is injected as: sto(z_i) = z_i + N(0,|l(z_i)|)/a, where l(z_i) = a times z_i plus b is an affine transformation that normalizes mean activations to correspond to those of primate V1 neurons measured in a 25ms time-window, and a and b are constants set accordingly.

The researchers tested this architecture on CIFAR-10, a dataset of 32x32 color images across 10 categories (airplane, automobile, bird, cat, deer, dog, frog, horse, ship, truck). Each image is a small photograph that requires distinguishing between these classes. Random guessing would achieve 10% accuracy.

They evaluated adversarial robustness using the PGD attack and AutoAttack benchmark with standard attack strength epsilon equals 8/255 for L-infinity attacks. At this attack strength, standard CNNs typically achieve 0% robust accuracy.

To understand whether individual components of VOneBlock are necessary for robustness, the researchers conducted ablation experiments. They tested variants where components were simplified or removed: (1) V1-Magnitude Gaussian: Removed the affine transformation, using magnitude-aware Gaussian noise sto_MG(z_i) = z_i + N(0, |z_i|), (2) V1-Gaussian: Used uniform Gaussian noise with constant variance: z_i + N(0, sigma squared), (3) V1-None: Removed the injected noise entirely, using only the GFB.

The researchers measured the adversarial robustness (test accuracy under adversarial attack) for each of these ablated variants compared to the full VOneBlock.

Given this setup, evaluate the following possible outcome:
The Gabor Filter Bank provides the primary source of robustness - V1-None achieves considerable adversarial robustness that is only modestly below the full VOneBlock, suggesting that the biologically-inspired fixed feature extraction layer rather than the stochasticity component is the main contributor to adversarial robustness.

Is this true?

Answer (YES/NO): NO